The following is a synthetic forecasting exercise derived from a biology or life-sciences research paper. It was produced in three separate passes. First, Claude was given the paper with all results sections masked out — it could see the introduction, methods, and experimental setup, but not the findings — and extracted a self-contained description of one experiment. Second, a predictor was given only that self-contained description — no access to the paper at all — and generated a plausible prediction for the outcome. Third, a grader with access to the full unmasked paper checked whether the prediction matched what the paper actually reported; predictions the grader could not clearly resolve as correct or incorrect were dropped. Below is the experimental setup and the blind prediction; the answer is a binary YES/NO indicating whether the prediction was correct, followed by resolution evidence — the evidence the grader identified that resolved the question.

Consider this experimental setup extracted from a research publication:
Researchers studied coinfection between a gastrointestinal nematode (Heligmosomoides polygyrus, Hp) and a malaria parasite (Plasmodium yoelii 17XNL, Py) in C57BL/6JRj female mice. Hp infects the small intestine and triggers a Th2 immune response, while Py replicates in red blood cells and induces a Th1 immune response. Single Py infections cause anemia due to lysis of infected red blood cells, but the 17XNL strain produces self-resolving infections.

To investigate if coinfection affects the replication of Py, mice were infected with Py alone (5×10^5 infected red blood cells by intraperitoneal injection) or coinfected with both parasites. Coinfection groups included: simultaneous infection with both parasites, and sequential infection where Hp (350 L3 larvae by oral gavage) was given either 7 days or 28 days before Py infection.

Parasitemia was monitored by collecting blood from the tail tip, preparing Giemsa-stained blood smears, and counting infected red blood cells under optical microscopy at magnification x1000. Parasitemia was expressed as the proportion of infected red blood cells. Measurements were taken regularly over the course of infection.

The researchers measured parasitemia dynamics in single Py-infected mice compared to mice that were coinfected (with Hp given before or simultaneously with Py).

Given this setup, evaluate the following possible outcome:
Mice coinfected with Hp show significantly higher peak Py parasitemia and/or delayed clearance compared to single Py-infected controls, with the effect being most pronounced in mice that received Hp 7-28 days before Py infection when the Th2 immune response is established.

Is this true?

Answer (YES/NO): NO